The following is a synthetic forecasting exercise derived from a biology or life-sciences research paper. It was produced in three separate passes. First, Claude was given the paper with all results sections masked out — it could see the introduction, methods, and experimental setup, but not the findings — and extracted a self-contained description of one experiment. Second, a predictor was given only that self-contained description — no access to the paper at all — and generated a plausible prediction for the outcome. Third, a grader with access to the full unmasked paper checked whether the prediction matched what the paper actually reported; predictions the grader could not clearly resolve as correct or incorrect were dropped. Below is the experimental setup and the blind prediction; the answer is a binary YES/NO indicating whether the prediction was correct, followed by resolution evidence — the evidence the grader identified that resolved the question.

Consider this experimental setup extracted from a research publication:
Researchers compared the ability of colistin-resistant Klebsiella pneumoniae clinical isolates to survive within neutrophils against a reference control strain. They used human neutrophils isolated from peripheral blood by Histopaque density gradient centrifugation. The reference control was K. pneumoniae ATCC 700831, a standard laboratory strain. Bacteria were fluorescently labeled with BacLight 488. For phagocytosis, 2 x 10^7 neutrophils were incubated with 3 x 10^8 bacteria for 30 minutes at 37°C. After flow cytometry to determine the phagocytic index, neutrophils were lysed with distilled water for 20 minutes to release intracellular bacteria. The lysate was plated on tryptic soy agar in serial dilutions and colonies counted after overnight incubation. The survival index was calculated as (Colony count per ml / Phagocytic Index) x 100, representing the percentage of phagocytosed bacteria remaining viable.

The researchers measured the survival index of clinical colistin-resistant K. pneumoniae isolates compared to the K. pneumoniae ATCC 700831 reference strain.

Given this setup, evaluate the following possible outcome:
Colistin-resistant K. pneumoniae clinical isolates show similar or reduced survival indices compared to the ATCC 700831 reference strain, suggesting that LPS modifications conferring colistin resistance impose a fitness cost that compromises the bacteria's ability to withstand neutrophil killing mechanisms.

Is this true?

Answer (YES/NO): NO